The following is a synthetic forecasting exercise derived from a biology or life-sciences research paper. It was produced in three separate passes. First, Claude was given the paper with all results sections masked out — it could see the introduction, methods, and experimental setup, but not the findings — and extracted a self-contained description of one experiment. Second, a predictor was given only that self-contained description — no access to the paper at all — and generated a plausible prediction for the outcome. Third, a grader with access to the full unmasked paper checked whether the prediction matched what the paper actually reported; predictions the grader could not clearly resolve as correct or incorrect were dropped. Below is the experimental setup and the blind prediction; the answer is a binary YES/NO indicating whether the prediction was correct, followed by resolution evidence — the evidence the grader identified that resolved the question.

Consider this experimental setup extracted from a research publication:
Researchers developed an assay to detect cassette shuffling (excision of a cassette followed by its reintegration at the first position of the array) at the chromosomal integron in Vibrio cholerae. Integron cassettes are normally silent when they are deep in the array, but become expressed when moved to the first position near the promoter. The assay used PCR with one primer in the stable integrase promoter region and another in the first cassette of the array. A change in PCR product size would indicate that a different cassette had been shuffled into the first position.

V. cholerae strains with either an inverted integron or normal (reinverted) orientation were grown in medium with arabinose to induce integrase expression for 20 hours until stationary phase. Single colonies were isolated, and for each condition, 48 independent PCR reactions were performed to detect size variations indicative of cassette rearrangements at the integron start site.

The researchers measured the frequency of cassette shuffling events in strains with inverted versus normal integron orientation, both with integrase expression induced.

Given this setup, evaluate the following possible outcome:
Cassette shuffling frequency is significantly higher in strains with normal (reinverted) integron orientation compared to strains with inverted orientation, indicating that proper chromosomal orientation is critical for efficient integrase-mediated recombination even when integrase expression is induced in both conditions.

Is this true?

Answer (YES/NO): NO